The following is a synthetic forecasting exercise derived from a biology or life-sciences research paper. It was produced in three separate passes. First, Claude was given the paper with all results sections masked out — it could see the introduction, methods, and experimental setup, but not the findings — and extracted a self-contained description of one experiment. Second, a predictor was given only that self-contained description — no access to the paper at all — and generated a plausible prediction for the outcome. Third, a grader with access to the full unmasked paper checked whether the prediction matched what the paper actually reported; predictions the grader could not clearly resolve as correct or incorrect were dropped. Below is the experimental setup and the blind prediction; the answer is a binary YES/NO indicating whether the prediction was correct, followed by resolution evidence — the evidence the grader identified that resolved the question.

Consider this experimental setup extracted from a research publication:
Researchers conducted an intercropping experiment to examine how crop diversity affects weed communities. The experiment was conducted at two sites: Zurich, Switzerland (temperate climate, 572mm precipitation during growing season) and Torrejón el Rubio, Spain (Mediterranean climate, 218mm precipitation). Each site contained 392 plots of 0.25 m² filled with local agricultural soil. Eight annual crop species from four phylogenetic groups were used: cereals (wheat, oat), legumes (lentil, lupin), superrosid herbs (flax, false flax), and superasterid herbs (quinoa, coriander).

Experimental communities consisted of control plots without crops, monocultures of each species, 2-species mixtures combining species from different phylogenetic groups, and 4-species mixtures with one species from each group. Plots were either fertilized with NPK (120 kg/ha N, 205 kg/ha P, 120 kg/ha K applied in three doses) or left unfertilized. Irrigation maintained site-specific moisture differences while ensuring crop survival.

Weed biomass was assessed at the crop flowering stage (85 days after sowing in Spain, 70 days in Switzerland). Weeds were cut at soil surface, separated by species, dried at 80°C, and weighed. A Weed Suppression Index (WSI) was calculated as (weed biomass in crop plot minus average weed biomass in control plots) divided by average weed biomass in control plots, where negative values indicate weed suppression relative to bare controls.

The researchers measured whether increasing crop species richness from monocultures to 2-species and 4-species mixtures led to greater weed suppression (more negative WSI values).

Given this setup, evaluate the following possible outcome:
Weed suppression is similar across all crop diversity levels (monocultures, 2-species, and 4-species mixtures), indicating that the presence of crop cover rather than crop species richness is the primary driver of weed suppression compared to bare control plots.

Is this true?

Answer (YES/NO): NO